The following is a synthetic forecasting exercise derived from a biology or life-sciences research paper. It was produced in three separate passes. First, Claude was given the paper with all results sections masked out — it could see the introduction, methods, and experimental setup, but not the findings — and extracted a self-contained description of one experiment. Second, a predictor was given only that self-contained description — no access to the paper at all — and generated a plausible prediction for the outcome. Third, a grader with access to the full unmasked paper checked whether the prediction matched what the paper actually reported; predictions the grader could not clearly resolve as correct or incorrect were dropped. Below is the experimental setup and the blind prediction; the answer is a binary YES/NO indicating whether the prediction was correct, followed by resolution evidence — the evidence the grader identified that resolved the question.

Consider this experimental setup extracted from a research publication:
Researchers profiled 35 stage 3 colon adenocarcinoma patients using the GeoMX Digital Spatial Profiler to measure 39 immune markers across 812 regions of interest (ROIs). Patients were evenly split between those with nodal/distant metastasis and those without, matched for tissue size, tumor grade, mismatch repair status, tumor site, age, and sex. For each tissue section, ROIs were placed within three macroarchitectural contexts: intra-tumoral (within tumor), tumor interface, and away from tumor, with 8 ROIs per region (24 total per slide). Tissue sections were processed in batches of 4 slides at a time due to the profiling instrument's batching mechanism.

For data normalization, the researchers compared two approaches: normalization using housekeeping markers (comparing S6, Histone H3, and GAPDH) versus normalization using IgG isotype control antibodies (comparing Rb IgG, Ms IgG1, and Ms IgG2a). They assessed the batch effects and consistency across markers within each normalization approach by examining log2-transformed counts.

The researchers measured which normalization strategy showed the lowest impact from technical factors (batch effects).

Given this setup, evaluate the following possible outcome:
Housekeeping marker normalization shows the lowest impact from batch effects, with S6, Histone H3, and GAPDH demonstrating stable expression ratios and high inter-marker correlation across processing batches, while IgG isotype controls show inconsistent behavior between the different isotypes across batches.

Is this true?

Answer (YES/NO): NO